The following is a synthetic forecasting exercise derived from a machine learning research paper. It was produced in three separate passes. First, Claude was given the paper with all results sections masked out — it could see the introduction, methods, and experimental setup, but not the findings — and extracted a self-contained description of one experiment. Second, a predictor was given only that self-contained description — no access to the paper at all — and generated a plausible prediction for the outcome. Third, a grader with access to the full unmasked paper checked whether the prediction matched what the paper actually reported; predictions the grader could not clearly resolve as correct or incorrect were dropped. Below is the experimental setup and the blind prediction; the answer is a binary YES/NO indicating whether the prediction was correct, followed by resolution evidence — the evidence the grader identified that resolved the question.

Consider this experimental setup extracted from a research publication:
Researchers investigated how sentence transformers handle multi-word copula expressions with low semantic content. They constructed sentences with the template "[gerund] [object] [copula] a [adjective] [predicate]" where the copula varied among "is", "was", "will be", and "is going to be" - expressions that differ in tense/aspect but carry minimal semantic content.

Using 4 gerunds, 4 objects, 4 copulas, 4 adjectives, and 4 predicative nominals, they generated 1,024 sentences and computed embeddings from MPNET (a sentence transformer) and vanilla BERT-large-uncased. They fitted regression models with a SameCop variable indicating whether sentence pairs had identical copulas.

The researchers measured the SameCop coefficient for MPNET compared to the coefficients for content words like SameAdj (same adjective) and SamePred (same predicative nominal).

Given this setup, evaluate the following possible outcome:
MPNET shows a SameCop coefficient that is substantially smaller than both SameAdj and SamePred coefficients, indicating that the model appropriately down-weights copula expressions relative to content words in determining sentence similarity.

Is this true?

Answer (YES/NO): YES